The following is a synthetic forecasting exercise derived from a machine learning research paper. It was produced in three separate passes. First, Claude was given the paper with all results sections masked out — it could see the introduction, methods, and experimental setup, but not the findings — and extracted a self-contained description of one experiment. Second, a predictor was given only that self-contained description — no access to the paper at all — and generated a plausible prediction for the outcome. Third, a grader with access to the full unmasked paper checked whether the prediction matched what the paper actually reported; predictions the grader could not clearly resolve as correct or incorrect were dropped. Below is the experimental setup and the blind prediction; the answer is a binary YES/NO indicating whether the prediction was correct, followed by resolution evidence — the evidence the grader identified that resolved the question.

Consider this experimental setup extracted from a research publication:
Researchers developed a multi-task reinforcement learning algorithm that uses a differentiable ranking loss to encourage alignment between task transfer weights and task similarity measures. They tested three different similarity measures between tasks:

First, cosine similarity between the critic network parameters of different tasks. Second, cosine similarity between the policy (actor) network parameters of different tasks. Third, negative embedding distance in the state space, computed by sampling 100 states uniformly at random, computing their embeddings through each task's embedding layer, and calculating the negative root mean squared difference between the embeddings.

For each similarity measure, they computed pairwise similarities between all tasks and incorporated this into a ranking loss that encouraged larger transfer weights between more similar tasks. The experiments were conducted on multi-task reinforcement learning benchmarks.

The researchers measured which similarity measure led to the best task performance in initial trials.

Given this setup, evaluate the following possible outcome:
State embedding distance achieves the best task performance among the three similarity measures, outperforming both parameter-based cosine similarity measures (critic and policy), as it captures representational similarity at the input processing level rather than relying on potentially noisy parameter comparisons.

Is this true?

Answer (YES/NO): NO